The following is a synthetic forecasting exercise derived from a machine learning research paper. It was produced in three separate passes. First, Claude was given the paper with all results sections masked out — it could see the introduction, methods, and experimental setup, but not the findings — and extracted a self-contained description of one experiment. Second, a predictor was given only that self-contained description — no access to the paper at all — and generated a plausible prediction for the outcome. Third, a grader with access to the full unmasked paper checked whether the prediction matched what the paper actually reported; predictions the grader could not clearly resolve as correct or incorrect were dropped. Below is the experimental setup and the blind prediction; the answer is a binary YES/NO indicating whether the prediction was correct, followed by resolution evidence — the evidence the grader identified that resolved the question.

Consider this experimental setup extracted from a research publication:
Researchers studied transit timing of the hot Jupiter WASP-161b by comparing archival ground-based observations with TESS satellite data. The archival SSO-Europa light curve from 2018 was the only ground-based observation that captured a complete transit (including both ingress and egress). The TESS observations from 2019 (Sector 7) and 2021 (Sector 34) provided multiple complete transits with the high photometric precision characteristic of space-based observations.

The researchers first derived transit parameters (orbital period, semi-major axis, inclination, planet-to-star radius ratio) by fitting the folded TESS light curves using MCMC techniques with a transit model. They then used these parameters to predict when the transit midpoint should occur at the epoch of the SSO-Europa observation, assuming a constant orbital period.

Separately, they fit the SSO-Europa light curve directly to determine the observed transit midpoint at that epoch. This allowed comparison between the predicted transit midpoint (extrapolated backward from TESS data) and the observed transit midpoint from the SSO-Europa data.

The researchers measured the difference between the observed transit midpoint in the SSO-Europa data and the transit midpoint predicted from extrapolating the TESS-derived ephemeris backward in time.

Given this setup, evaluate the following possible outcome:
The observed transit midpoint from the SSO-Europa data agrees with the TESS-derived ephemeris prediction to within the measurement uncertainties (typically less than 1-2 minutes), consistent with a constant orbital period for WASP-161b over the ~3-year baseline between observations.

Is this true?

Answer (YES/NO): NO